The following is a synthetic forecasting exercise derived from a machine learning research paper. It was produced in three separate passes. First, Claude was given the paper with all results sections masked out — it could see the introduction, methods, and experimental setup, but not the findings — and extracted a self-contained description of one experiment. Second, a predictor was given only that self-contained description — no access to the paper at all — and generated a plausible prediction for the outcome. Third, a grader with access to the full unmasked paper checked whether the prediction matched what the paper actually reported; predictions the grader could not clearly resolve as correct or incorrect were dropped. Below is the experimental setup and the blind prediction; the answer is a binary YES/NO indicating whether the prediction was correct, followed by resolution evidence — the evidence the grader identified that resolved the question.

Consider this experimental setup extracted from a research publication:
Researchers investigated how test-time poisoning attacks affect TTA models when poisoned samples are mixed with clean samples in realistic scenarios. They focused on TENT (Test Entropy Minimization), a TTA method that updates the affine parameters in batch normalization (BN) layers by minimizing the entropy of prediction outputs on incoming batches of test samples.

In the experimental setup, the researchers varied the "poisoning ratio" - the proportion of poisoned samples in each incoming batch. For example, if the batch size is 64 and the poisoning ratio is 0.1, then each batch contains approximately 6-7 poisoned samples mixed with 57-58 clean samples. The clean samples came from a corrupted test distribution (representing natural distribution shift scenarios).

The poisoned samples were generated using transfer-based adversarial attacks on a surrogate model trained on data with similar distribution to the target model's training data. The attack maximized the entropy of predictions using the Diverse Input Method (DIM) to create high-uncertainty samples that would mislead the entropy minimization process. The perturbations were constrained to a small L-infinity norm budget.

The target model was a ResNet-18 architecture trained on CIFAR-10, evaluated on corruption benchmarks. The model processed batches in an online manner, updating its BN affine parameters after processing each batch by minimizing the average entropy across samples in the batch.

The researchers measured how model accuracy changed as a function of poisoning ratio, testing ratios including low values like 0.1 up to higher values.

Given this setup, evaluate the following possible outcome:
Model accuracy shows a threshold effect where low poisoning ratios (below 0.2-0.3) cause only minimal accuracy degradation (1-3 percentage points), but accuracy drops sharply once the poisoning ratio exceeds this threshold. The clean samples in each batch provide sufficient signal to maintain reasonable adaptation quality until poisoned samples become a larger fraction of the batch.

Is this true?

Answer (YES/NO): NO